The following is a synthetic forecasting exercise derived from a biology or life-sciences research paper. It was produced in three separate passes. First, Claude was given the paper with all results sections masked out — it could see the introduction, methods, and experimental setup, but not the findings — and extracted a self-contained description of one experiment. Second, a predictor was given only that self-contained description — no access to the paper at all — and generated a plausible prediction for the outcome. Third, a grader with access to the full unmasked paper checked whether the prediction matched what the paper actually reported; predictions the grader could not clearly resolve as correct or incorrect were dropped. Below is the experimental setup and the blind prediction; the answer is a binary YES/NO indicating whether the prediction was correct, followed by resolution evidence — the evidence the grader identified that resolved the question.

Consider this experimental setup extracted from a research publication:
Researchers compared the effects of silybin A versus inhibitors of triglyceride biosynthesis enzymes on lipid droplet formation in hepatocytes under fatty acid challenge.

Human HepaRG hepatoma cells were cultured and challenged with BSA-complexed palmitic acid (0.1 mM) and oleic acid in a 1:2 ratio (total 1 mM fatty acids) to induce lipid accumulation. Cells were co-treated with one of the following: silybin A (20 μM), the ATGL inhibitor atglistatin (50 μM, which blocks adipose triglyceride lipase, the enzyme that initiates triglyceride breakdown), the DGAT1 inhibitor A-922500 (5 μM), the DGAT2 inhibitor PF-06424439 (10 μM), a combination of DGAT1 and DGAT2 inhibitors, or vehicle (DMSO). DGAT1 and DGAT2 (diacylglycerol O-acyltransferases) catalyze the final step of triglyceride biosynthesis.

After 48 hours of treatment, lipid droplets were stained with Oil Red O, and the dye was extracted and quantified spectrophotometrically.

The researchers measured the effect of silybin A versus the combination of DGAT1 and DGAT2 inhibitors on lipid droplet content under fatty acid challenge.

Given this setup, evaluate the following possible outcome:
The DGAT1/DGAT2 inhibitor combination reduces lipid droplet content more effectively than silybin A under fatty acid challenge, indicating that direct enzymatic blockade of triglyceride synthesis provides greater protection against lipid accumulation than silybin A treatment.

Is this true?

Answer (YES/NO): NO